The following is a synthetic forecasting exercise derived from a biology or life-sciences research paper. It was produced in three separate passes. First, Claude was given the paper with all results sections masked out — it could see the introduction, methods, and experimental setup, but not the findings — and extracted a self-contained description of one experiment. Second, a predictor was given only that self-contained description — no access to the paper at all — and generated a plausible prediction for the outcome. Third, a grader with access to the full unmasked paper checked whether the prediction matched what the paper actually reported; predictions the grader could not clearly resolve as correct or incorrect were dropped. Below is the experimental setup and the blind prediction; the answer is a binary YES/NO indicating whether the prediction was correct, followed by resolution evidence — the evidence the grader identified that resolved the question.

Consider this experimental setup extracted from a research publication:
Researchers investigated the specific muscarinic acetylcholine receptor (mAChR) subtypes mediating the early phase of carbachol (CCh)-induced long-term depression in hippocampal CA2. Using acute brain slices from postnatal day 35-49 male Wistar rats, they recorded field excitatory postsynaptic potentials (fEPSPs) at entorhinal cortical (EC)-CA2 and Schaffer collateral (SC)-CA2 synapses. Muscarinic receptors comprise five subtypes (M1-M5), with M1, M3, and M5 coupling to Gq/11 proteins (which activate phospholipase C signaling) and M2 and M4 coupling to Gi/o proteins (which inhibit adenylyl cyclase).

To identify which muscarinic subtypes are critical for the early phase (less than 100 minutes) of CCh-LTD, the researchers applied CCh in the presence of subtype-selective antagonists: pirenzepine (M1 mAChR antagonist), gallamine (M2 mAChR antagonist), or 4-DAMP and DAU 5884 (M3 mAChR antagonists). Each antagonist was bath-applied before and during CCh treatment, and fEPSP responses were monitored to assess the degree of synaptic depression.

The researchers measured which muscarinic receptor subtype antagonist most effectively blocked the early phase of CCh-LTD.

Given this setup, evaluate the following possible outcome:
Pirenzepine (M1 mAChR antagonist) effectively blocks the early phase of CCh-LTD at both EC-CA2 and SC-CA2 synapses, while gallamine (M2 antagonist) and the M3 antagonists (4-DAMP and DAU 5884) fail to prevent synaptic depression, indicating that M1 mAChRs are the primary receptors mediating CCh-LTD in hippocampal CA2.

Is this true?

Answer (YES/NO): NO